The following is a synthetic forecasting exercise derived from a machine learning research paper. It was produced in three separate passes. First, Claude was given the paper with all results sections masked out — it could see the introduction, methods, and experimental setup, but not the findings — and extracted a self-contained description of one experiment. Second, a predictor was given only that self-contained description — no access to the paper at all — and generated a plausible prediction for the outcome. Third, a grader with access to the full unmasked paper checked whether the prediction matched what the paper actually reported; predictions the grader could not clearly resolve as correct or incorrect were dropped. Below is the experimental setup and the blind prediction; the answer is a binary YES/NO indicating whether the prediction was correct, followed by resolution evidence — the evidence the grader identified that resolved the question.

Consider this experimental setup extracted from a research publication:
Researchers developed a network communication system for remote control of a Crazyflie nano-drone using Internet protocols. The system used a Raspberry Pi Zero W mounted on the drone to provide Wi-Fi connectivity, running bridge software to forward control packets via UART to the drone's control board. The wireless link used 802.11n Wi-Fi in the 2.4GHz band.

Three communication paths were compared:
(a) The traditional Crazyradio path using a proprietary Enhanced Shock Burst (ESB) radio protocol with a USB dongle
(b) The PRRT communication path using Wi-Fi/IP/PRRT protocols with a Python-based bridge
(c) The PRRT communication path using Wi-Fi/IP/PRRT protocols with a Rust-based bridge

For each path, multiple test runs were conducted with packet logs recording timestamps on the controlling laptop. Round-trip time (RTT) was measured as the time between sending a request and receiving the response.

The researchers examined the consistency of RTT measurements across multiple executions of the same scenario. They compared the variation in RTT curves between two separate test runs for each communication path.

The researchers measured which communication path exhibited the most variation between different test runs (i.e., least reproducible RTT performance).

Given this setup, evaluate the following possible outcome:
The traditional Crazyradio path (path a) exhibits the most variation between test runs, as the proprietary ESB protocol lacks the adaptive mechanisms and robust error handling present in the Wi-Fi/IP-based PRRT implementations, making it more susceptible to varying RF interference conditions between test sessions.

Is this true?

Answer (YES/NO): YES